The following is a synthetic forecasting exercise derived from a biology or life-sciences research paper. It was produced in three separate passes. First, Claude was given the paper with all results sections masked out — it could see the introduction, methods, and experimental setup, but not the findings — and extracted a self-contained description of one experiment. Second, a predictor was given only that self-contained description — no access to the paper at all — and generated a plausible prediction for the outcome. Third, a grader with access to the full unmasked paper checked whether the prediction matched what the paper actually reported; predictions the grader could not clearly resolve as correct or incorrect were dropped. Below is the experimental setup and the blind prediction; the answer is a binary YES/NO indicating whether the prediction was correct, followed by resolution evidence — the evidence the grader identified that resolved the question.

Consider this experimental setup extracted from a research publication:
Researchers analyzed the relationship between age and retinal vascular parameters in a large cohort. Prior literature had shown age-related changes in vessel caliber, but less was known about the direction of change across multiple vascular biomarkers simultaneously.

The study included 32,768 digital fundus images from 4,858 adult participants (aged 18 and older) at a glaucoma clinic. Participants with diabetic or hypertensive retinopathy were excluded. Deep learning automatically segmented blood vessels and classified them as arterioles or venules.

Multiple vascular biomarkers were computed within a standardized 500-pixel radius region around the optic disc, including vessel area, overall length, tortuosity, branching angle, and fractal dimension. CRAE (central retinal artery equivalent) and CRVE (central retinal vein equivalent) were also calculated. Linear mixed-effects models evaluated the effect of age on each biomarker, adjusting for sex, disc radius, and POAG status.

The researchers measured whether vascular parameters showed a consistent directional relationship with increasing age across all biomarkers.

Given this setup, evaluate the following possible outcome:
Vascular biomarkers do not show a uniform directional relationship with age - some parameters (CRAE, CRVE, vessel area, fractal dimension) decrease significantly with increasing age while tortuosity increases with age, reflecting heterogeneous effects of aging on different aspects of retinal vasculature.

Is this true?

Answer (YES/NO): NO